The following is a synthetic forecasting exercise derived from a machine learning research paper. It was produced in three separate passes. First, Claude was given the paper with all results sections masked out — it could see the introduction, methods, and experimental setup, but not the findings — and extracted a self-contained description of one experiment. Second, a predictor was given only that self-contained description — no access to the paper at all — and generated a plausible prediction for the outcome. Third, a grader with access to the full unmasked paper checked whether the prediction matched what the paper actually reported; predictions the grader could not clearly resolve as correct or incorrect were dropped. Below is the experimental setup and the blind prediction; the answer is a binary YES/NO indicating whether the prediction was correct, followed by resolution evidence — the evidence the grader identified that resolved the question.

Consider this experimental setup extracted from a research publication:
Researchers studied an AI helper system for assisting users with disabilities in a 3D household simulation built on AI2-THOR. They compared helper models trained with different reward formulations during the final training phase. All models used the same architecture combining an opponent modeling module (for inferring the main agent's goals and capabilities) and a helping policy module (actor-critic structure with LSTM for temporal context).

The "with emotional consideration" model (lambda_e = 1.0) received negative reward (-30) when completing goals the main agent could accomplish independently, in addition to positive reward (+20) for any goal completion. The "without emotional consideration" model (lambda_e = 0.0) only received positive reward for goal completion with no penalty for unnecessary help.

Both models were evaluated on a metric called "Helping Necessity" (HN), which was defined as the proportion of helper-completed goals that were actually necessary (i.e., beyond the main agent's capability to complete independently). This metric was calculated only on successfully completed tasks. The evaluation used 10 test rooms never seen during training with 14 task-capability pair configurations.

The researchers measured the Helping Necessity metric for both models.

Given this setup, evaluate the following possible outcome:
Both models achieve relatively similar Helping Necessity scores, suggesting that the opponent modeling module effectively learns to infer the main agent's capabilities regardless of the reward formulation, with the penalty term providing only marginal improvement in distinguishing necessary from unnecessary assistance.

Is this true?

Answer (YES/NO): NO